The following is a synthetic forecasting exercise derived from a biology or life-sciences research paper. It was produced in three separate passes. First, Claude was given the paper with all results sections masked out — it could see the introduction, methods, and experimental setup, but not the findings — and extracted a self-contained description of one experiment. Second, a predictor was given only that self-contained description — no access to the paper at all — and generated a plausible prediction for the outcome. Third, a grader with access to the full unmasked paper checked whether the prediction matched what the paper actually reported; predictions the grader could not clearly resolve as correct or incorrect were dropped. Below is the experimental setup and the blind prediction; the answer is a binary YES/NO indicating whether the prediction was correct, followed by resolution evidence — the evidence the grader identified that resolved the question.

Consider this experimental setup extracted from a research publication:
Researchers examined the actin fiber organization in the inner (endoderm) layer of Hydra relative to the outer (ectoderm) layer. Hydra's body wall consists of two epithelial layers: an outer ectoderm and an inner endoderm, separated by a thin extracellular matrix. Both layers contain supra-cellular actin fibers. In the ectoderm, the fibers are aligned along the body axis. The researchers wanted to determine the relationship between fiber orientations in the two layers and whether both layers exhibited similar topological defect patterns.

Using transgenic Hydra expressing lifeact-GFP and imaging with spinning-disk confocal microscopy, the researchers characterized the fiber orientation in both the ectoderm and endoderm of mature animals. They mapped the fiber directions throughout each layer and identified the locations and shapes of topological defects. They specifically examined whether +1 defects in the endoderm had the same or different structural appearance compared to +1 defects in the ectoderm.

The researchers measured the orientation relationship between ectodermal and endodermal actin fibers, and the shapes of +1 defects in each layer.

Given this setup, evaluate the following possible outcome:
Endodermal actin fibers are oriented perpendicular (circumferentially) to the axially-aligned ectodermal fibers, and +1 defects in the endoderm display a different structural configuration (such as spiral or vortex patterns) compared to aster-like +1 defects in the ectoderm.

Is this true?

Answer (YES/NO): YES